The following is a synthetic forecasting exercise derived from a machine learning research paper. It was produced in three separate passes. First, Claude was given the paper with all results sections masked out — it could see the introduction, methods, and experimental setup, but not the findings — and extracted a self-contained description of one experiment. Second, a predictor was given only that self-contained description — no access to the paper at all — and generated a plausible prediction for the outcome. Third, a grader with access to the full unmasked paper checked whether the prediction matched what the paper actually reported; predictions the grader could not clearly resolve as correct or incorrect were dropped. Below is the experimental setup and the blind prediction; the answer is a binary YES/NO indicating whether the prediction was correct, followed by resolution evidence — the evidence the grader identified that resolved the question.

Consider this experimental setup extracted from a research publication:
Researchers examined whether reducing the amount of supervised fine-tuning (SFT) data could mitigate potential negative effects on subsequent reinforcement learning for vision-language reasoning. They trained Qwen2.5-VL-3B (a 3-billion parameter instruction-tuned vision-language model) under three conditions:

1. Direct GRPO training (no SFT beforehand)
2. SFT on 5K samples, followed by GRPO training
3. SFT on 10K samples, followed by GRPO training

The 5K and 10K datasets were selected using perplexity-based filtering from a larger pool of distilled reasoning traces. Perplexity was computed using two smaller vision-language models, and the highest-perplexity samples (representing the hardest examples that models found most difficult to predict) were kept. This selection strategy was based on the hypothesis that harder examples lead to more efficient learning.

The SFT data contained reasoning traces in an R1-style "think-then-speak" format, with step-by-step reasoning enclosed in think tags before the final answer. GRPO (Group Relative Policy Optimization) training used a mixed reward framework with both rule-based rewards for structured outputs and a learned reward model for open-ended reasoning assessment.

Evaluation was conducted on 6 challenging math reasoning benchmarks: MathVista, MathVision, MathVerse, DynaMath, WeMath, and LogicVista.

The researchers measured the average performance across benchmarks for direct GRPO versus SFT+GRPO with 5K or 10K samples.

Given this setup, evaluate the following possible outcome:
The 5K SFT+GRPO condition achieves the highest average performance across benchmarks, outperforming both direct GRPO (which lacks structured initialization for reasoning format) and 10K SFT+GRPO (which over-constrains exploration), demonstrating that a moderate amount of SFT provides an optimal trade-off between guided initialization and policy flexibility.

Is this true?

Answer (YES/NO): NO